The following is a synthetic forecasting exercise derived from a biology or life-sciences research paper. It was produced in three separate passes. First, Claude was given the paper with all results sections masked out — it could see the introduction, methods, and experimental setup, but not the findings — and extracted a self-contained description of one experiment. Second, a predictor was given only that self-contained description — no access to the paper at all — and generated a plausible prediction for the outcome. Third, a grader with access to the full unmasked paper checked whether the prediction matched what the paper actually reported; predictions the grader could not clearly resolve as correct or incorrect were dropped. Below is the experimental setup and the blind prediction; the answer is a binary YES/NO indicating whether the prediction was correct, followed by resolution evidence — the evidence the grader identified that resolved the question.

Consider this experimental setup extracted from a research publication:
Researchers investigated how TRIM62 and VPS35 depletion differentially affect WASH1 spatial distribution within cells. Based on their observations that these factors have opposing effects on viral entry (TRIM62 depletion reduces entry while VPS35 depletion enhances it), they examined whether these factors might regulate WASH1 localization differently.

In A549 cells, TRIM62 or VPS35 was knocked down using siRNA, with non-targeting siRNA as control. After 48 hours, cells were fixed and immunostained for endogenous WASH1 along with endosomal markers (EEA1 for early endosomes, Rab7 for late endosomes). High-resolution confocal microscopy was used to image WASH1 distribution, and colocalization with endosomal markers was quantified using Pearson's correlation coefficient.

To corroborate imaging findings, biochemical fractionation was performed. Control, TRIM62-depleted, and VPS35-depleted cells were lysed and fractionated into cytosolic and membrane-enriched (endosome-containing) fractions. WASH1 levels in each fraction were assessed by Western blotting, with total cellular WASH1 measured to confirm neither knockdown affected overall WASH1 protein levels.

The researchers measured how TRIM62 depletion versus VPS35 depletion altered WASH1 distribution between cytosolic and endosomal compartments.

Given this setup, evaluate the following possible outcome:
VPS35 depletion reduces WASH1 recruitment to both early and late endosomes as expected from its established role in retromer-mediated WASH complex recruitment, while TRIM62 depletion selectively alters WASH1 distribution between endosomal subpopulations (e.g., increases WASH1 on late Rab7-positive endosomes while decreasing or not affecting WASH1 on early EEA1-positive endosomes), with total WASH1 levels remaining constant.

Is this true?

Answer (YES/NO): NO